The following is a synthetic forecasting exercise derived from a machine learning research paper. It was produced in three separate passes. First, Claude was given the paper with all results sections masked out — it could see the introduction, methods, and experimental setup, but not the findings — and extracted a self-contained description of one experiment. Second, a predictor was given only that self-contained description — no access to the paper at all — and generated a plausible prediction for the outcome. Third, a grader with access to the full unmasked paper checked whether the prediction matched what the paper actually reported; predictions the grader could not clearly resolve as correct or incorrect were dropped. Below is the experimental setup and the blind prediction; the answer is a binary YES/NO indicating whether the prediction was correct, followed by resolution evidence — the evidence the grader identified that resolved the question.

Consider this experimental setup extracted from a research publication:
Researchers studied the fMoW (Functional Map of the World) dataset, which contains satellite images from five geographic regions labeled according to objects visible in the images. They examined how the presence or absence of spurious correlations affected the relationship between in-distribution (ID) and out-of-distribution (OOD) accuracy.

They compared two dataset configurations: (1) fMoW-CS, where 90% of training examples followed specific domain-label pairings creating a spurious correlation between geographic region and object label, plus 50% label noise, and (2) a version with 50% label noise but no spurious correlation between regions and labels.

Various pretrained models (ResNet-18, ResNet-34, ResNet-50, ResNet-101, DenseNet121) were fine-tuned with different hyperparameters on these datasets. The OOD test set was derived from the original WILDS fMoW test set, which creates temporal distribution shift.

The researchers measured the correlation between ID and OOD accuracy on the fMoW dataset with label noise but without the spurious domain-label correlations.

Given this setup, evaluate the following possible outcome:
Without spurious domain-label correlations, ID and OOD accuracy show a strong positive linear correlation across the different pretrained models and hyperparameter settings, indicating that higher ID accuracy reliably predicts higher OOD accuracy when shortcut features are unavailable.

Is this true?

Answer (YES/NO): NO